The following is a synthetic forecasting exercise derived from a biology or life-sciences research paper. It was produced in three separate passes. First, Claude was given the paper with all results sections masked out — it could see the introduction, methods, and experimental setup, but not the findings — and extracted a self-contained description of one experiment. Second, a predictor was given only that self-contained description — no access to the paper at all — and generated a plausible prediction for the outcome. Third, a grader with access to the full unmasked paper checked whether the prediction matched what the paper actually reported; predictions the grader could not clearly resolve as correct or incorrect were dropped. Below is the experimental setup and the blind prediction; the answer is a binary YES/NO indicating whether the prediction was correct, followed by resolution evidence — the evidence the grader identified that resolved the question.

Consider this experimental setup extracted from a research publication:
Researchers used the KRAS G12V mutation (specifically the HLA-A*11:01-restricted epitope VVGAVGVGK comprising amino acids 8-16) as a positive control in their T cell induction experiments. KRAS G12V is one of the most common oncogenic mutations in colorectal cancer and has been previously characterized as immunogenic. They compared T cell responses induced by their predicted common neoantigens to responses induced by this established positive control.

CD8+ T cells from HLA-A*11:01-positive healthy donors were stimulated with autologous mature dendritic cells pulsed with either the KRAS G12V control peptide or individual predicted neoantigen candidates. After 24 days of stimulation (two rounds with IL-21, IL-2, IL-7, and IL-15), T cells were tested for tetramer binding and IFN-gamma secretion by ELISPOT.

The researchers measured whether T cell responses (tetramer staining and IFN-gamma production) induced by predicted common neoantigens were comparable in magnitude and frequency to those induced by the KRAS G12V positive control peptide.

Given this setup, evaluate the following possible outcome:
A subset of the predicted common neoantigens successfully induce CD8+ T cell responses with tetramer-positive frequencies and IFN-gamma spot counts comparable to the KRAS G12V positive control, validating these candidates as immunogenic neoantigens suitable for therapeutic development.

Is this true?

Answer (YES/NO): YES